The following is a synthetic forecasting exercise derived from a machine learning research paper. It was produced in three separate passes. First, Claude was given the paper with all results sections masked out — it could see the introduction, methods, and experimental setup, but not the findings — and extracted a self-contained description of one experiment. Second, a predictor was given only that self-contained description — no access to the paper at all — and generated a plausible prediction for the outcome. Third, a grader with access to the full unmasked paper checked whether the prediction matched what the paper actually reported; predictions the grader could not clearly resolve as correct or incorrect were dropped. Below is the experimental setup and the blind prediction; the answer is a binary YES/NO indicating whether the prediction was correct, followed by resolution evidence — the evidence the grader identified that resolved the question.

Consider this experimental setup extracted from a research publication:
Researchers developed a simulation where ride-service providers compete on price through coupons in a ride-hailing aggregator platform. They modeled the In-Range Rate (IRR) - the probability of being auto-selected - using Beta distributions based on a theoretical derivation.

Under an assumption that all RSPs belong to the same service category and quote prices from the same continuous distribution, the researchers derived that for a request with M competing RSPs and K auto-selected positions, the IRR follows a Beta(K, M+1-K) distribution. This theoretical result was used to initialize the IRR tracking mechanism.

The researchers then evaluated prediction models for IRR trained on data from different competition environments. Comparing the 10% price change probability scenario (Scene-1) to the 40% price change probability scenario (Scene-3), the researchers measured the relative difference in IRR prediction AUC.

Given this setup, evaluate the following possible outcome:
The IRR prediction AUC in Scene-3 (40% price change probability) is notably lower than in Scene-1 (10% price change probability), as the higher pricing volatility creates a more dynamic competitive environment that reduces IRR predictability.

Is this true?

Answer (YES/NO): NO